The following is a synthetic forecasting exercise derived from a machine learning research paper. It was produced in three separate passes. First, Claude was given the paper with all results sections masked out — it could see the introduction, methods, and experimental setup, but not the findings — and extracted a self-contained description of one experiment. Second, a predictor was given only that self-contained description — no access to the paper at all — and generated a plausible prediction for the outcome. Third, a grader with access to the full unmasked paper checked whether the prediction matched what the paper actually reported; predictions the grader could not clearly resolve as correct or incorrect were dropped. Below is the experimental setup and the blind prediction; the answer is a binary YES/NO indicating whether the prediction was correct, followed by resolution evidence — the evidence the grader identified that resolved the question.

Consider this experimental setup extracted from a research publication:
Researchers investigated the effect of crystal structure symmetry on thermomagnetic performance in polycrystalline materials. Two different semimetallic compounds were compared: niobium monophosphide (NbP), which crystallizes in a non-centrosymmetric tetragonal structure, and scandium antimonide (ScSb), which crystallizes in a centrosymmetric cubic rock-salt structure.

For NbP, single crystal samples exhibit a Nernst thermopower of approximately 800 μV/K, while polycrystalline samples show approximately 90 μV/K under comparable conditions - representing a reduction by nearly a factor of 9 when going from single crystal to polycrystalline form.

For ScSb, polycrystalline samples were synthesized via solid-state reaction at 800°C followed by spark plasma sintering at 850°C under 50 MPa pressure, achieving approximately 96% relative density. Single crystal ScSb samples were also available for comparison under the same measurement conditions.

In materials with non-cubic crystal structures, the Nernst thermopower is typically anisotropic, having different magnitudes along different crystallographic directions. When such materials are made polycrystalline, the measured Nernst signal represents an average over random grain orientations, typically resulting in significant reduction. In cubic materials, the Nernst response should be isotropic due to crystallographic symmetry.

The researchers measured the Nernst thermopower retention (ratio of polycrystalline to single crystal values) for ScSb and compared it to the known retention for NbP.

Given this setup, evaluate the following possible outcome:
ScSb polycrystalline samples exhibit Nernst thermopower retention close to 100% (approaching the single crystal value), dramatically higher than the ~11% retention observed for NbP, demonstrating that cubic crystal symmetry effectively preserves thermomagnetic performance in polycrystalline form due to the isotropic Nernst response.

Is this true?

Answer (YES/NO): NO